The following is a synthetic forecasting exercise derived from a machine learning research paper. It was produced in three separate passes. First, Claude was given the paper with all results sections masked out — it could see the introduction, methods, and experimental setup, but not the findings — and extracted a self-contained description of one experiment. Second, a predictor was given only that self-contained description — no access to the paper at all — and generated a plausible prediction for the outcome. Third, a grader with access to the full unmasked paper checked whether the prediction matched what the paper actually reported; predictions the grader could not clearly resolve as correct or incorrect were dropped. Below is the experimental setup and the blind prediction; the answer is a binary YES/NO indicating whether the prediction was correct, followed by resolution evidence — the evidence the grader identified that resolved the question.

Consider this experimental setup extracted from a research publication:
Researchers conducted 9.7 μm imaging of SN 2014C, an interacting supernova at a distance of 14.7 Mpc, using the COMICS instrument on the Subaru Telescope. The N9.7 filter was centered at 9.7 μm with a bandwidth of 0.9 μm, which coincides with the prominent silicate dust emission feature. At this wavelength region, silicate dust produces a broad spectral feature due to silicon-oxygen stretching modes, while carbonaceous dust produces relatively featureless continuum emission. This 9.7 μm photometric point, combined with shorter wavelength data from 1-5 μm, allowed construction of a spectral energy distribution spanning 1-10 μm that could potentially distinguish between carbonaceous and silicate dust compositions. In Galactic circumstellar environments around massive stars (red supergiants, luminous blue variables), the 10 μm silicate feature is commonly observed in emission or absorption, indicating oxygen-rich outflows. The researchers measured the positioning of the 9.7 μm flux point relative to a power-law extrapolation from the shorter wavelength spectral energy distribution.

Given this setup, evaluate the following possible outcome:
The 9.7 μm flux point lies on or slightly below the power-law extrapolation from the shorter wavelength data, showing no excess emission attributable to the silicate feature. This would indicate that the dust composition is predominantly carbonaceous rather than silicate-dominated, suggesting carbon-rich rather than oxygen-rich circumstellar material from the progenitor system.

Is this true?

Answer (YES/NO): NO